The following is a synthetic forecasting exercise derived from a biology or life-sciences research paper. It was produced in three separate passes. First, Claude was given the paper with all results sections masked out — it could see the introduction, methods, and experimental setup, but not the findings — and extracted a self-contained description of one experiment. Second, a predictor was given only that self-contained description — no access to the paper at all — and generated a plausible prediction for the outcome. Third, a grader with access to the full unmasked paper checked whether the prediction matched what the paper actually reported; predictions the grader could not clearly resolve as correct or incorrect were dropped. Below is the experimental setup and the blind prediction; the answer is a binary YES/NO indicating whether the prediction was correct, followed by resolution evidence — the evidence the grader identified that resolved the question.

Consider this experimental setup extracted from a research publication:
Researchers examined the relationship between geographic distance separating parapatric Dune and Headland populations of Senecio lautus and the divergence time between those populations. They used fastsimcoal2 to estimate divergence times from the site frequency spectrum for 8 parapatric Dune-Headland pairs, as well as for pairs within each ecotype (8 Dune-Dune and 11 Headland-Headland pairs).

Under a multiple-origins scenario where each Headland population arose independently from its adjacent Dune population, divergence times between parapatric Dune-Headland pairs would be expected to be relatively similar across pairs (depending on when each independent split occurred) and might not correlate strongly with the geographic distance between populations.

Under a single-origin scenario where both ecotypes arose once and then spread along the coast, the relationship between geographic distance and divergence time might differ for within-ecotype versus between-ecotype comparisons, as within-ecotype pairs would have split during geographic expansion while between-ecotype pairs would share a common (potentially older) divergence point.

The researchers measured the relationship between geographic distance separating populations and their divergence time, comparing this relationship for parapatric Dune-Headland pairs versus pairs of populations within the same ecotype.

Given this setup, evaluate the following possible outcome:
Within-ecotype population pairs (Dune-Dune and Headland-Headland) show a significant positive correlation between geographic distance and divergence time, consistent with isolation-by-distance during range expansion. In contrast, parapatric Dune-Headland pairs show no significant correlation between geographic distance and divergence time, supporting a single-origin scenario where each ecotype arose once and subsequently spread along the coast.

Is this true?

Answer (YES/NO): NO